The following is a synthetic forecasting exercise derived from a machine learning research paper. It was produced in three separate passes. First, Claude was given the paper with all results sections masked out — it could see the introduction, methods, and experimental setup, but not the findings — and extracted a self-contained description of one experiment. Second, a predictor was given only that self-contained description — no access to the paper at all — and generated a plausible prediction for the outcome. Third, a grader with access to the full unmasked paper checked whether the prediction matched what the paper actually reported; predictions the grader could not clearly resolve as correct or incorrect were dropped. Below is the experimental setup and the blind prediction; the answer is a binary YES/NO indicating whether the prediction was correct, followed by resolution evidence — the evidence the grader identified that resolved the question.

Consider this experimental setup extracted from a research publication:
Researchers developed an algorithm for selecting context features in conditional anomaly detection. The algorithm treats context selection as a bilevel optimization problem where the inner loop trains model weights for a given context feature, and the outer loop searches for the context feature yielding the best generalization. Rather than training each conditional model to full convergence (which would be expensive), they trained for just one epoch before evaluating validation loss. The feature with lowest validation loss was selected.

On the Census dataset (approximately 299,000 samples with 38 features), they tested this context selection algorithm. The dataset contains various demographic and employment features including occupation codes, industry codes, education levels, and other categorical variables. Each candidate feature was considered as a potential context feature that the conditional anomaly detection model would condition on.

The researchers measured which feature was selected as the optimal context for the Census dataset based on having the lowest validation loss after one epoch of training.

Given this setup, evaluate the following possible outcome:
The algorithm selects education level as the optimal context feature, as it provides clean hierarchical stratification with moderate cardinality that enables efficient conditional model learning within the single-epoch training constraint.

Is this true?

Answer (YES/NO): NO